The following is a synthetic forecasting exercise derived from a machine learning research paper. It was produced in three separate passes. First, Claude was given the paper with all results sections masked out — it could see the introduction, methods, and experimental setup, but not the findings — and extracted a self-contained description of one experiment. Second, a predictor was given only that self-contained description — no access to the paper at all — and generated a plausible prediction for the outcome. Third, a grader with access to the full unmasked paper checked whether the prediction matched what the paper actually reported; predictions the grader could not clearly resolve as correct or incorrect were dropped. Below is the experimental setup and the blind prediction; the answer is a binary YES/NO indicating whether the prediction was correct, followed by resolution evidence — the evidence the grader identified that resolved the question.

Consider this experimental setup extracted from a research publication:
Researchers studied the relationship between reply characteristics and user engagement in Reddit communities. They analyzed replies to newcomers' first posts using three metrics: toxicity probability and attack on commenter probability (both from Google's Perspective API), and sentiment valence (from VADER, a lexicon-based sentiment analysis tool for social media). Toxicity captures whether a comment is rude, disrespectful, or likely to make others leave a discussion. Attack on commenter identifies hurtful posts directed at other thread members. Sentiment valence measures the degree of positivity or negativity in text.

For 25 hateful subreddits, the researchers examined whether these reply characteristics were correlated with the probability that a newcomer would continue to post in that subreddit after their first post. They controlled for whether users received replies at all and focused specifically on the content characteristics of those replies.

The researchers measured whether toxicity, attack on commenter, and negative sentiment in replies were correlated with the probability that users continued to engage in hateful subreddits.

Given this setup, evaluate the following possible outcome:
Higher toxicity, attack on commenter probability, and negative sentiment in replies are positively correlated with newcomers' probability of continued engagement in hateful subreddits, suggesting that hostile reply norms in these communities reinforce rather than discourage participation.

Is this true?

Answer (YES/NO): NO